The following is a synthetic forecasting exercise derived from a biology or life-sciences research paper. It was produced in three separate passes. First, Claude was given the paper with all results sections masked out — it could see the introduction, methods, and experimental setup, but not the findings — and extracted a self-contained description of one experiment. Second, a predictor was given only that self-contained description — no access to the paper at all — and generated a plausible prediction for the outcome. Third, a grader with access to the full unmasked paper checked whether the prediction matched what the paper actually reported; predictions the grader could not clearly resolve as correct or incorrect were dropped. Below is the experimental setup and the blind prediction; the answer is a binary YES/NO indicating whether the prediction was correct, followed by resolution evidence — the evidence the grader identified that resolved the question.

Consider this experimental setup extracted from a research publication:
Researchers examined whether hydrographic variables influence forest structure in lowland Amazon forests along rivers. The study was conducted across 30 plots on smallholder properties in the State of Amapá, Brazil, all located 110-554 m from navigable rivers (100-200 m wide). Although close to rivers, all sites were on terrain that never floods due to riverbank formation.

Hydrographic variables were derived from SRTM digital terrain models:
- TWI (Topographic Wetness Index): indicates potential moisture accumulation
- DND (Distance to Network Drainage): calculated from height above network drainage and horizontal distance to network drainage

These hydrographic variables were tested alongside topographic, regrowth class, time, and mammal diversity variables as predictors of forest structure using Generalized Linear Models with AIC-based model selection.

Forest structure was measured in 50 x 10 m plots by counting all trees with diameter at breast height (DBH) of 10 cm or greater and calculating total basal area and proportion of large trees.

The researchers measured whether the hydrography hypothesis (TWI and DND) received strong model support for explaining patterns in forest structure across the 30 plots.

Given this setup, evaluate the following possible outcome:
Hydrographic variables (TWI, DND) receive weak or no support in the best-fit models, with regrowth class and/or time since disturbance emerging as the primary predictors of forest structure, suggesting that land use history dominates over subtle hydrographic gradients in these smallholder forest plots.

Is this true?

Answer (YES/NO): NO